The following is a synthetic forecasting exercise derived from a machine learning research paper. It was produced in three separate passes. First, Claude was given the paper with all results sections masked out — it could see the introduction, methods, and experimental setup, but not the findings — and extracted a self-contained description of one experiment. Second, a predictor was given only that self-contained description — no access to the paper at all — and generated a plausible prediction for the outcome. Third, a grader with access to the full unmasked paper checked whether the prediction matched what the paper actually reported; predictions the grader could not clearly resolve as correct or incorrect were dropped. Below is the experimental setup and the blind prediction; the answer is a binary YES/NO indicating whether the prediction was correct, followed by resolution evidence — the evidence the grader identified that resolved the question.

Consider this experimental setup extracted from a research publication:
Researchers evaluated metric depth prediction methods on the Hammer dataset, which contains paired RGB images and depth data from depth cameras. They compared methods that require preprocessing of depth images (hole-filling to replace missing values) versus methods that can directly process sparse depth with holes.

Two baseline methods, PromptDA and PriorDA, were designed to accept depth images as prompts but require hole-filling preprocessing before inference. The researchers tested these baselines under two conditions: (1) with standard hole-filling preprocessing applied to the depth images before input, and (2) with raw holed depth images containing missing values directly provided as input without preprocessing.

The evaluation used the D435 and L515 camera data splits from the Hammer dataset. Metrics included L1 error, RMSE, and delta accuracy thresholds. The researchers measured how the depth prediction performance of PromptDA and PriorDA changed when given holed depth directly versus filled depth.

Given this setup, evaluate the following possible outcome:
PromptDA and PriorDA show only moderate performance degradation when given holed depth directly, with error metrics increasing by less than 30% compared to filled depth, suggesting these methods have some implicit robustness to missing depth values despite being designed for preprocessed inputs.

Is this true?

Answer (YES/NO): NO